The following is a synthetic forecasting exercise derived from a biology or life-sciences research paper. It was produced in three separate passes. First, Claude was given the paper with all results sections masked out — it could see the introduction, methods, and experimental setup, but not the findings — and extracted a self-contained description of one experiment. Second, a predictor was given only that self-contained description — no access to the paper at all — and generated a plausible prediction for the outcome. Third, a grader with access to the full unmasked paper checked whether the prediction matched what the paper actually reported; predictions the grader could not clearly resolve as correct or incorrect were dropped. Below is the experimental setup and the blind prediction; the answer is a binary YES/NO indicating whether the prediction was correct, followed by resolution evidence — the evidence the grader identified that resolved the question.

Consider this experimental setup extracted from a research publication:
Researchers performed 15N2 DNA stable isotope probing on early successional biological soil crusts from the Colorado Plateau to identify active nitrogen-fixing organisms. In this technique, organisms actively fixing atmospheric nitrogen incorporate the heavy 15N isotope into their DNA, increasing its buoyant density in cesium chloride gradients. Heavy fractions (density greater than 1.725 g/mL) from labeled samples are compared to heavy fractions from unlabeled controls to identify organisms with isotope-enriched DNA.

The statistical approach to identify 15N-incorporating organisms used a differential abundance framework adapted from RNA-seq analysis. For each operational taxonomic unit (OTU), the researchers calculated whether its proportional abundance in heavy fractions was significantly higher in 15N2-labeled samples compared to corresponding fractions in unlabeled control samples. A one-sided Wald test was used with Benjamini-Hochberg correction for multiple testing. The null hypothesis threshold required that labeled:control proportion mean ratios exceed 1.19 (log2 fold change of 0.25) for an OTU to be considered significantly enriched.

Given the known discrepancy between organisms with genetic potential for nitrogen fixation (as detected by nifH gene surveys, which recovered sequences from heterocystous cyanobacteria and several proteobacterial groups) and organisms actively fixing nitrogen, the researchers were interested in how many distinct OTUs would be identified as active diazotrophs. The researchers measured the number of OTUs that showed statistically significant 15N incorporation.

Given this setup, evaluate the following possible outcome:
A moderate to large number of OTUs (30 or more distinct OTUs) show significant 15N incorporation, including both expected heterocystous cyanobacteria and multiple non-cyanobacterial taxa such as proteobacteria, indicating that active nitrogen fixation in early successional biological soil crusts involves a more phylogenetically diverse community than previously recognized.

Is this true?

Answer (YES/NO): NO